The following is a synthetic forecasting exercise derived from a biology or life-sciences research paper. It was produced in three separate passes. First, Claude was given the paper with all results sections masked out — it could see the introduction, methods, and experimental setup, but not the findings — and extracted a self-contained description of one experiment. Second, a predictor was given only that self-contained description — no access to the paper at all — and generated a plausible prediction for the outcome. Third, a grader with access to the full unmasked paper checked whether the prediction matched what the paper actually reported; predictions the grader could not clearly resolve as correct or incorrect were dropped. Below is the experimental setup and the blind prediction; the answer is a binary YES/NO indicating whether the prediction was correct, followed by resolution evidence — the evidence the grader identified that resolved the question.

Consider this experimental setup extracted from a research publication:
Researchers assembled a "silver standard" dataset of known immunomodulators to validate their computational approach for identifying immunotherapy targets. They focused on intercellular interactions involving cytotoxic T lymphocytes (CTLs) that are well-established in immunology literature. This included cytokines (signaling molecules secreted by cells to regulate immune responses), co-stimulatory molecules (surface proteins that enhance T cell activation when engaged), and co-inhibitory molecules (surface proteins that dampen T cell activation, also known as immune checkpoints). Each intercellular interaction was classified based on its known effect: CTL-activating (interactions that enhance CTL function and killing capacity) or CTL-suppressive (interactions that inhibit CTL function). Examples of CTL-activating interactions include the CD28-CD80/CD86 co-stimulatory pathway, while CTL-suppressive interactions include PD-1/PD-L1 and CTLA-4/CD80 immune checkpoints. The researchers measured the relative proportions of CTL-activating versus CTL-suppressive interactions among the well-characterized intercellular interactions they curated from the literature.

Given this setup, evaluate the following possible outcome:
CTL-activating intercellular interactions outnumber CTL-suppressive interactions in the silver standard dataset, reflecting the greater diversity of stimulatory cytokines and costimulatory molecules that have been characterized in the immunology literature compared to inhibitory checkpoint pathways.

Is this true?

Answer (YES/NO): YES